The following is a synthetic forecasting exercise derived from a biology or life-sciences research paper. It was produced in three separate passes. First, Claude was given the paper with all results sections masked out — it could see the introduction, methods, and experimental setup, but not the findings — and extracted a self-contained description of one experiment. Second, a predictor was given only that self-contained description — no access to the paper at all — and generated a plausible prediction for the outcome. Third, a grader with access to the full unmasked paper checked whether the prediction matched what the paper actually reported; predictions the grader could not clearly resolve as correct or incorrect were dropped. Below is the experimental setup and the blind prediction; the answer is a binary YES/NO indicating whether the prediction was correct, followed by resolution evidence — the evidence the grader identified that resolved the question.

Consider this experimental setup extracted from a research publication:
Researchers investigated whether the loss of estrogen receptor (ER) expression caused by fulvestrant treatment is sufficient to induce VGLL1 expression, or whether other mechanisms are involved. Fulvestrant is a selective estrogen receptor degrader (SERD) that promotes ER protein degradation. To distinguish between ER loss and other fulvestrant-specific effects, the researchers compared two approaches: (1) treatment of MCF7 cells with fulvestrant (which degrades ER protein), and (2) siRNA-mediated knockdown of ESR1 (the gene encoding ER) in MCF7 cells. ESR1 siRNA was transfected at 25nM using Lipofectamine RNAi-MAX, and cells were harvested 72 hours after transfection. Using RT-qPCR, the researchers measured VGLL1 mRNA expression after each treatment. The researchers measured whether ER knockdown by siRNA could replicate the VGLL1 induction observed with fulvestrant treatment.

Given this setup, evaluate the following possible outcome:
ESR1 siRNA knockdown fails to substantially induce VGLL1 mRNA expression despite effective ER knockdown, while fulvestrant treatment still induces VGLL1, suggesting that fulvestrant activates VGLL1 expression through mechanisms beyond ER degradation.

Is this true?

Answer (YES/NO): NO